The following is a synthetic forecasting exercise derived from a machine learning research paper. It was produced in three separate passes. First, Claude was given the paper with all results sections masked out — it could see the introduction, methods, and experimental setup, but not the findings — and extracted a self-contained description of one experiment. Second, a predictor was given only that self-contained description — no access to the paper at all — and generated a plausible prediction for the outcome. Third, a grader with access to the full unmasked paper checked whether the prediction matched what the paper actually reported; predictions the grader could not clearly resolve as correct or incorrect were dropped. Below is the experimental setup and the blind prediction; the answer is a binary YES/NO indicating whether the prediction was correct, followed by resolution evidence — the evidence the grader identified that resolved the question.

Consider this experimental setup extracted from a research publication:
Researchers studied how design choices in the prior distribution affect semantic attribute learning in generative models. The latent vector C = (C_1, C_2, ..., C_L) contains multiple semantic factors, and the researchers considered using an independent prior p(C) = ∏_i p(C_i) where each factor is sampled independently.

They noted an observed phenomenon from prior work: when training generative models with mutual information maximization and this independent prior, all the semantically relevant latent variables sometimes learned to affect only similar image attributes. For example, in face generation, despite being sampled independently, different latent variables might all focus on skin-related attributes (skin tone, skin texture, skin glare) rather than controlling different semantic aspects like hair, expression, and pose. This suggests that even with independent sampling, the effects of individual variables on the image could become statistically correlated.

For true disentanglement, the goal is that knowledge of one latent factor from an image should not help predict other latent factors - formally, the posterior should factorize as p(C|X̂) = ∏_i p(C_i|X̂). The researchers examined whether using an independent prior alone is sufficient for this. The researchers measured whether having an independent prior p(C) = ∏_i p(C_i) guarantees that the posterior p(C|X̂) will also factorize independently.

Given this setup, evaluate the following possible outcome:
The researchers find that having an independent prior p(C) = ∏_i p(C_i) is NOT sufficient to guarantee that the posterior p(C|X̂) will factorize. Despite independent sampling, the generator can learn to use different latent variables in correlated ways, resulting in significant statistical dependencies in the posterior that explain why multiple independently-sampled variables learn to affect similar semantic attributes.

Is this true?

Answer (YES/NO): YES